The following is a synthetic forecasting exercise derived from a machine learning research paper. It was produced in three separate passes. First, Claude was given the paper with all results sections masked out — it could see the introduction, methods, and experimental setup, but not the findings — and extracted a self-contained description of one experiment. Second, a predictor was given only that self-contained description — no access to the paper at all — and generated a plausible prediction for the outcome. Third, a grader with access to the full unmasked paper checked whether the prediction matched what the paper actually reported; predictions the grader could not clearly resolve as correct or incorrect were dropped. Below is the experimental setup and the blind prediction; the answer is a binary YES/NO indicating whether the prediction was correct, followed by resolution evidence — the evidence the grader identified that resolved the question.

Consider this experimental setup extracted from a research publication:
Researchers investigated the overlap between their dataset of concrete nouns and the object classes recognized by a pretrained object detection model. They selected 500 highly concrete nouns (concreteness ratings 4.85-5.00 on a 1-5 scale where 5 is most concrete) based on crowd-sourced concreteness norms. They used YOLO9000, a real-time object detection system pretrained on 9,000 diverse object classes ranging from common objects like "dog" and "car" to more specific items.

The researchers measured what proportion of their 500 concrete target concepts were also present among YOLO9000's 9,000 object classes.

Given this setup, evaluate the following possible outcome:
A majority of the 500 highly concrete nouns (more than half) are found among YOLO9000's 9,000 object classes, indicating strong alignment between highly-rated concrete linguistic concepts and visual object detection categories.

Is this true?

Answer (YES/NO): YES